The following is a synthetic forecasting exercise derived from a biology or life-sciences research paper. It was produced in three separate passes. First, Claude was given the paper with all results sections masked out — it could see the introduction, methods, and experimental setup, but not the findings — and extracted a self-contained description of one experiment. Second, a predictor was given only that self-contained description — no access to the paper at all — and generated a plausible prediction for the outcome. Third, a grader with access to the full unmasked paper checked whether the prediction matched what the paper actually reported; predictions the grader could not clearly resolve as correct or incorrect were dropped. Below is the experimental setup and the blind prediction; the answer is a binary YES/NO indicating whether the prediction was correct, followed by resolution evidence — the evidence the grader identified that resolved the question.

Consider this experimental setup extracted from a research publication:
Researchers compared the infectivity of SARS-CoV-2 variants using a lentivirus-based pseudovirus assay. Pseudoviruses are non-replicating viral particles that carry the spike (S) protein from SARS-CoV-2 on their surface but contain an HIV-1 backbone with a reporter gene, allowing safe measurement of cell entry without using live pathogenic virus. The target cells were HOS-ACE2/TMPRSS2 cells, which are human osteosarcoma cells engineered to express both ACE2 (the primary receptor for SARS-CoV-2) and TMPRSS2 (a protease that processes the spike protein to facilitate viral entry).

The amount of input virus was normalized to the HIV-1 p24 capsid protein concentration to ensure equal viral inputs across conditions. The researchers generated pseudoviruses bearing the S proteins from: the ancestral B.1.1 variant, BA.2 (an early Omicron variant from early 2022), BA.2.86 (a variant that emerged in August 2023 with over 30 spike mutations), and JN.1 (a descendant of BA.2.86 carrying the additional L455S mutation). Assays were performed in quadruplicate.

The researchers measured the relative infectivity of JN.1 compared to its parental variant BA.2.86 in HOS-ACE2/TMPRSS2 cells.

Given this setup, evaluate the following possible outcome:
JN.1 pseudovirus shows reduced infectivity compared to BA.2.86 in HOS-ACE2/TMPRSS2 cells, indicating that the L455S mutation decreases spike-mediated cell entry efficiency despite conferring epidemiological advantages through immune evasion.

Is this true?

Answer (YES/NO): NO